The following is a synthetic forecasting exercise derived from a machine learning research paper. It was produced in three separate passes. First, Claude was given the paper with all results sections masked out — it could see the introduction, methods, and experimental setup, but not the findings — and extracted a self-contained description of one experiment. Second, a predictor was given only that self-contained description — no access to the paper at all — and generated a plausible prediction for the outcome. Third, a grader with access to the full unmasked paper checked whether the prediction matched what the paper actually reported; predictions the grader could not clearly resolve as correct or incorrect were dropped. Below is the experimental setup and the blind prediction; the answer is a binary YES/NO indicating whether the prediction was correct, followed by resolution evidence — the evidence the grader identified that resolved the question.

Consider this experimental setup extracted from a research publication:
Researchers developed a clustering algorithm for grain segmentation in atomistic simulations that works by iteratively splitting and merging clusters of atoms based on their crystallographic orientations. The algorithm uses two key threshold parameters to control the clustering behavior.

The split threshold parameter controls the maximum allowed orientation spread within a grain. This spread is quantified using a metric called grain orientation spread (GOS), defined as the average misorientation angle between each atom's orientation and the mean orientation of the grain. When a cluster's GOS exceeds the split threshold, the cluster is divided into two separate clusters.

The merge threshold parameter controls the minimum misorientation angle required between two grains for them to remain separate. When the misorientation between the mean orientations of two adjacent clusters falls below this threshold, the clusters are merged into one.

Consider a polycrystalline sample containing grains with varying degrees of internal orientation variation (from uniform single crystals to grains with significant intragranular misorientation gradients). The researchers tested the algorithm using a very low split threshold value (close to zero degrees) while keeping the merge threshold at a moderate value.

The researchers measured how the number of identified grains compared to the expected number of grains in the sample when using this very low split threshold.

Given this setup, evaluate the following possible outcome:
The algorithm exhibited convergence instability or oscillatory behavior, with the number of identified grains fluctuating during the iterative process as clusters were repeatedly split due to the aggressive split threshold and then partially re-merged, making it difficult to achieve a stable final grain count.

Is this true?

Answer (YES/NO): NO